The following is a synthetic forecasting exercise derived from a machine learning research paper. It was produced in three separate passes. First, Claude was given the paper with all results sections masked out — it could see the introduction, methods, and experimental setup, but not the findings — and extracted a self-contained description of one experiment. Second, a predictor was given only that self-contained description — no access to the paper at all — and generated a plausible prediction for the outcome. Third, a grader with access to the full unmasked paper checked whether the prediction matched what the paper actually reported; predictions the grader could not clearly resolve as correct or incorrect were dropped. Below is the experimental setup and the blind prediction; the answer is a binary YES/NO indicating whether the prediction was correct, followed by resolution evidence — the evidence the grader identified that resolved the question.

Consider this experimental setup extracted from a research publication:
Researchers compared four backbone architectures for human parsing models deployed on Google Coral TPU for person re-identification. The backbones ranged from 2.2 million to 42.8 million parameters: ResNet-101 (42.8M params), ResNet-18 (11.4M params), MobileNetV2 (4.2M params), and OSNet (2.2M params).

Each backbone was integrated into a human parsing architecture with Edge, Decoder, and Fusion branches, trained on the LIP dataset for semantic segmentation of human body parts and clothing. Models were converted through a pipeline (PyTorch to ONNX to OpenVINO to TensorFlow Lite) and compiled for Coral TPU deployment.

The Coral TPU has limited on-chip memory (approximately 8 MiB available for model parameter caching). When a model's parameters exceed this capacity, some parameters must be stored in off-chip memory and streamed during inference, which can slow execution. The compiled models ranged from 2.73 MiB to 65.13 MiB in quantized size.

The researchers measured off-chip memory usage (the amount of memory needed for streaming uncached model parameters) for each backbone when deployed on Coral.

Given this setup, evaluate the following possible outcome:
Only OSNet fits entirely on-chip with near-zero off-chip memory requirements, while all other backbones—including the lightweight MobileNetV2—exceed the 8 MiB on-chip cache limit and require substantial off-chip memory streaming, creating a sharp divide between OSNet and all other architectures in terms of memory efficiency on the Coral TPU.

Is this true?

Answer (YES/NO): NO